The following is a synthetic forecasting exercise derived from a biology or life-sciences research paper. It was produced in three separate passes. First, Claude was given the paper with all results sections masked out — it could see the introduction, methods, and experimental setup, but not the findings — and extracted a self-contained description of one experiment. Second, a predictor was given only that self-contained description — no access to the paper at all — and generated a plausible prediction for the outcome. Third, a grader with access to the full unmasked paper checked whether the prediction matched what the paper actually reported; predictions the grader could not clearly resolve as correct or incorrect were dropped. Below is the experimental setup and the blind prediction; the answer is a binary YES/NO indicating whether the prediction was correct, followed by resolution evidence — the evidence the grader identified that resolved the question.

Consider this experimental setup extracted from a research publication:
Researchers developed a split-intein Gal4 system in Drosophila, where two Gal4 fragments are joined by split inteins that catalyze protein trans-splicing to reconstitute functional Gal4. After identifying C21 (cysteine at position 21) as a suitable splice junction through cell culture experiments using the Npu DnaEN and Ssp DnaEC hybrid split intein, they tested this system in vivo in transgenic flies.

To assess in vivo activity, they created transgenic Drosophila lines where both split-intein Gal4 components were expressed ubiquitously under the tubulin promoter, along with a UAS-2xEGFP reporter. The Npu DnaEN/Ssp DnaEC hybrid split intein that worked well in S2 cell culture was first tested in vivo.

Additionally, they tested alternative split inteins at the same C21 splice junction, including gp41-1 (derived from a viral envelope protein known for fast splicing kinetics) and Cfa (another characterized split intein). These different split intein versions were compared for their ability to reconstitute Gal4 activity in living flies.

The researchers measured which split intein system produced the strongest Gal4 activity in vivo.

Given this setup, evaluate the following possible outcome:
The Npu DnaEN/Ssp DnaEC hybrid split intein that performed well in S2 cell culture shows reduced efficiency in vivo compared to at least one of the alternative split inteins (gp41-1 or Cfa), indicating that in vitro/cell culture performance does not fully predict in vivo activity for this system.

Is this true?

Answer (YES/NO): YES